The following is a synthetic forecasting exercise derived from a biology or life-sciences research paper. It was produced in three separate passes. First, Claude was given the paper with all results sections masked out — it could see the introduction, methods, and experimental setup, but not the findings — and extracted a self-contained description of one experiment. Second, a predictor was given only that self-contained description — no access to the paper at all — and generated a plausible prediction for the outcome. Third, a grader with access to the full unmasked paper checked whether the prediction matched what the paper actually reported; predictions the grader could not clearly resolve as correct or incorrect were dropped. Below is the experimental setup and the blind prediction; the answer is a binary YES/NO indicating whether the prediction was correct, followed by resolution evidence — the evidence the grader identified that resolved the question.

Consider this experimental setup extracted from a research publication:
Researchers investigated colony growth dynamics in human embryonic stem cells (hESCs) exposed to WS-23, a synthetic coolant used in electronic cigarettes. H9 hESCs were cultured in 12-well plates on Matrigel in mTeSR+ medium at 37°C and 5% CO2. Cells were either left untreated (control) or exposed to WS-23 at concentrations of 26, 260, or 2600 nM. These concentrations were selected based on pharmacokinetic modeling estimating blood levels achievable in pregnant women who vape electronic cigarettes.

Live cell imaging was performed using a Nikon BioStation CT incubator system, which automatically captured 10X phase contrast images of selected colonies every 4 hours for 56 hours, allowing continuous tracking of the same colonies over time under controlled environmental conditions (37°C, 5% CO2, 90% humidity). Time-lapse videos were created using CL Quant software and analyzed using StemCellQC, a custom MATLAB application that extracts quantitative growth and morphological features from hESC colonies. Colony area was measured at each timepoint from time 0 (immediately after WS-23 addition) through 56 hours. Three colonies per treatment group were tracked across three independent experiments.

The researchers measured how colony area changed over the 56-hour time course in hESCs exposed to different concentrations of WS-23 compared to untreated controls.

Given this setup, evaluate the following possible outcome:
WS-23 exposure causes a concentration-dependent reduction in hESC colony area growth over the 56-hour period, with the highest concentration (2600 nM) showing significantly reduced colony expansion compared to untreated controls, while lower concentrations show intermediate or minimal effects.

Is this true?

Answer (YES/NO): YES